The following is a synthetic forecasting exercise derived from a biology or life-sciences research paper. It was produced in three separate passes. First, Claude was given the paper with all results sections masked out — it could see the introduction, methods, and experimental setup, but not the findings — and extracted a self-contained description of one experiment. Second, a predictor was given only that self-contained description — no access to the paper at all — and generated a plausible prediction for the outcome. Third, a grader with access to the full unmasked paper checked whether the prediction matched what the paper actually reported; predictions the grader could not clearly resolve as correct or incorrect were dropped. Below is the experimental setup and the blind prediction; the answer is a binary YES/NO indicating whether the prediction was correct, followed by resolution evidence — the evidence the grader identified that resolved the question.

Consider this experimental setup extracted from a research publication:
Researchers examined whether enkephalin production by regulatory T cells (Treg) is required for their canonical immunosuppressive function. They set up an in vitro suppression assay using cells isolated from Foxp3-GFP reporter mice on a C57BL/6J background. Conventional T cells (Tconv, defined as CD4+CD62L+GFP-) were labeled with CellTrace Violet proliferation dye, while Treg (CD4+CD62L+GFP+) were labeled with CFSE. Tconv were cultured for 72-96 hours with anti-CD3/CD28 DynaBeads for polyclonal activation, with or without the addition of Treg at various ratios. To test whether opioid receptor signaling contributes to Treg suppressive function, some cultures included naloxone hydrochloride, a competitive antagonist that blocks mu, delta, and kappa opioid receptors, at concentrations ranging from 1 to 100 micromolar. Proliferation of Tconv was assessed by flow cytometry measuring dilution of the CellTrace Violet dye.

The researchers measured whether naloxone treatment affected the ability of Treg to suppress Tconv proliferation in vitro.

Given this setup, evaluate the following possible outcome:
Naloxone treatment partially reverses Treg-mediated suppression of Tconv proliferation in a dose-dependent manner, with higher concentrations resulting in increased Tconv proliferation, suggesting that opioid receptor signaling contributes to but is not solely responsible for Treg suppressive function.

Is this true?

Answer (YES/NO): NO